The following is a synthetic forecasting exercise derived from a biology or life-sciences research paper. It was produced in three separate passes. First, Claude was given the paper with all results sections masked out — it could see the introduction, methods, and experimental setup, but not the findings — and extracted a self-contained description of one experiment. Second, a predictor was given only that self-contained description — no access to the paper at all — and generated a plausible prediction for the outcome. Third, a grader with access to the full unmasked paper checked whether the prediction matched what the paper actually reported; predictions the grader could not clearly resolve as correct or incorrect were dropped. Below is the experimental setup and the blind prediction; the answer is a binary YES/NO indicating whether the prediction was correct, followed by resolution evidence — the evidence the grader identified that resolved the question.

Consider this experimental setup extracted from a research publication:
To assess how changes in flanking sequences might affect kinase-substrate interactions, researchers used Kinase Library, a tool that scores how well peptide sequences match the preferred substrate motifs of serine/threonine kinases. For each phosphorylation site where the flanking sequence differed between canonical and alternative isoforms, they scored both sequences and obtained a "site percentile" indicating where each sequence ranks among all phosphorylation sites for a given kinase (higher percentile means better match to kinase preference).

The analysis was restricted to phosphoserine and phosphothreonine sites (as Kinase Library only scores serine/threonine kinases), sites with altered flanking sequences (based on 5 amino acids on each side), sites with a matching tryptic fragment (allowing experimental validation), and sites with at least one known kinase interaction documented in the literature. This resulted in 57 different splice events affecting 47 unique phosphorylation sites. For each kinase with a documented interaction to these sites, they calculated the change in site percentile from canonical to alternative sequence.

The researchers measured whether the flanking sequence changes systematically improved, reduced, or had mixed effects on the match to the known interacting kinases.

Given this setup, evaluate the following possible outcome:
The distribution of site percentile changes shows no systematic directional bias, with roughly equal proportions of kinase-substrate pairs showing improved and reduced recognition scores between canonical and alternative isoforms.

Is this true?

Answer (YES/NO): YES